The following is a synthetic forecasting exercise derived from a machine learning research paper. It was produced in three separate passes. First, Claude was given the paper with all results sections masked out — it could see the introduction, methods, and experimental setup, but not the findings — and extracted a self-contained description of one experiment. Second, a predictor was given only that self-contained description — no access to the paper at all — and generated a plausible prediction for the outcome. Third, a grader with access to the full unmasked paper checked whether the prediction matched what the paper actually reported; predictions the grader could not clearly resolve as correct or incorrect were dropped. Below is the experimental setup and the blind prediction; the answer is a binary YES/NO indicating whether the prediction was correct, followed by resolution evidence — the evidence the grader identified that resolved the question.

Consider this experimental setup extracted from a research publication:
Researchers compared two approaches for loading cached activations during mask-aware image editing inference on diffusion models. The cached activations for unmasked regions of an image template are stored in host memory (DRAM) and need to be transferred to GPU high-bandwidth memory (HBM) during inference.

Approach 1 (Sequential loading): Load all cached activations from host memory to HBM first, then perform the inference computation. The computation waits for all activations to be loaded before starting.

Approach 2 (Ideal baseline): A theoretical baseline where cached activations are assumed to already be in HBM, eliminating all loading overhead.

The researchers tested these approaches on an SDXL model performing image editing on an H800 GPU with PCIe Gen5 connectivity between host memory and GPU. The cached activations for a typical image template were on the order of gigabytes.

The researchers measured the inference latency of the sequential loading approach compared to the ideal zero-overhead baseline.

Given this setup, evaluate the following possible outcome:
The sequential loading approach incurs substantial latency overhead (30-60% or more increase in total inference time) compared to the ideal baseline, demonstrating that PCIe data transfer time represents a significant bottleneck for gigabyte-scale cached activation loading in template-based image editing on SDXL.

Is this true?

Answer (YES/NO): YES